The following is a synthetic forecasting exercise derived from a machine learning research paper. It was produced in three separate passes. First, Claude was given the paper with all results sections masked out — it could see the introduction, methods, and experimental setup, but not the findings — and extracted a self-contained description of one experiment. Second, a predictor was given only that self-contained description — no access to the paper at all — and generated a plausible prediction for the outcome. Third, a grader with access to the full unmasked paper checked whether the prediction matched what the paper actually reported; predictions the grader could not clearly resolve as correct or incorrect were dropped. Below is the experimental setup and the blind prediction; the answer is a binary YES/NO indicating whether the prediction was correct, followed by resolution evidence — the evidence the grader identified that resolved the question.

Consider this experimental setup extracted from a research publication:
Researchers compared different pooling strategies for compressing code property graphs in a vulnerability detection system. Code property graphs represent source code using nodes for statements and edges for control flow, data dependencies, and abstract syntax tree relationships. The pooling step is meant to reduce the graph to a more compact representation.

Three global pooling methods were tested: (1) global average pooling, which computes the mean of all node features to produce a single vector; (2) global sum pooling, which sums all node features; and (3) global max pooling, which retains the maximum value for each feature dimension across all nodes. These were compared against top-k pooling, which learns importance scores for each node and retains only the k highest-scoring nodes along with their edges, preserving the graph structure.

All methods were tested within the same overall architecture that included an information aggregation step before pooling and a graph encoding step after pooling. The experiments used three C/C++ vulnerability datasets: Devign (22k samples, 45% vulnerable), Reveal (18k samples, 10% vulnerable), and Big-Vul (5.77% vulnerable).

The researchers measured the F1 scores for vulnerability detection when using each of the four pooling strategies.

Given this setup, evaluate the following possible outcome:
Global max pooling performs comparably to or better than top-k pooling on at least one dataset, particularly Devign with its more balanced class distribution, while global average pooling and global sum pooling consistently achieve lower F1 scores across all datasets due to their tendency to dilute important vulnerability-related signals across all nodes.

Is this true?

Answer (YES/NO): NO